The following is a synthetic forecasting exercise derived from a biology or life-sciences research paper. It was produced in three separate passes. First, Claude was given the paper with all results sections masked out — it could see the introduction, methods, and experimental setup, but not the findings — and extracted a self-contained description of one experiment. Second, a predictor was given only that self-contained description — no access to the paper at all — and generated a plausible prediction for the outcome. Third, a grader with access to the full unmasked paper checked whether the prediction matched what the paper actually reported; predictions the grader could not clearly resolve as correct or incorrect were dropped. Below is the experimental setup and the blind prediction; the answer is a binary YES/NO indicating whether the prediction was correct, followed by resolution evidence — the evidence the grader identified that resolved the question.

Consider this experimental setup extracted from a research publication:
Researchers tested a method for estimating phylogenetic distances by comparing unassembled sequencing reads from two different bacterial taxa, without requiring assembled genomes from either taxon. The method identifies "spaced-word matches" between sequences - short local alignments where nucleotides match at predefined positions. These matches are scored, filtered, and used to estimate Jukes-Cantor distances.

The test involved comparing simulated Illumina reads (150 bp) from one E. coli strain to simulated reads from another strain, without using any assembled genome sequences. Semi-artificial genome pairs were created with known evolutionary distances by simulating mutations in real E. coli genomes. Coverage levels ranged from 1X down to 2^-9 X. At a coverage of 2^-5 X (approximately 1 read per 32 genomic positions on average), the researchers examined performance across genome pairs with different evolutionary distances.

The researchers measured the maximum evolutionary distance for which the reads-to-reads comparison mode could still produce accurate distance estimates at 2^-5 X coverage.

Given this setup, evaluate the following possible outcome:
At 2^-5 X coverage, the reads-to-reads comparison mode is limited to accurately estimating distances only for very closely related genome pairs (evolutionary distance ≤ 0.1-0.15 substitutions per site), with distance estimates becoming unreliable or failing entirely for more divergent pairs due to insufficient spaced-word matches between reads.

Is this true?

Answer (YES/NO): NO